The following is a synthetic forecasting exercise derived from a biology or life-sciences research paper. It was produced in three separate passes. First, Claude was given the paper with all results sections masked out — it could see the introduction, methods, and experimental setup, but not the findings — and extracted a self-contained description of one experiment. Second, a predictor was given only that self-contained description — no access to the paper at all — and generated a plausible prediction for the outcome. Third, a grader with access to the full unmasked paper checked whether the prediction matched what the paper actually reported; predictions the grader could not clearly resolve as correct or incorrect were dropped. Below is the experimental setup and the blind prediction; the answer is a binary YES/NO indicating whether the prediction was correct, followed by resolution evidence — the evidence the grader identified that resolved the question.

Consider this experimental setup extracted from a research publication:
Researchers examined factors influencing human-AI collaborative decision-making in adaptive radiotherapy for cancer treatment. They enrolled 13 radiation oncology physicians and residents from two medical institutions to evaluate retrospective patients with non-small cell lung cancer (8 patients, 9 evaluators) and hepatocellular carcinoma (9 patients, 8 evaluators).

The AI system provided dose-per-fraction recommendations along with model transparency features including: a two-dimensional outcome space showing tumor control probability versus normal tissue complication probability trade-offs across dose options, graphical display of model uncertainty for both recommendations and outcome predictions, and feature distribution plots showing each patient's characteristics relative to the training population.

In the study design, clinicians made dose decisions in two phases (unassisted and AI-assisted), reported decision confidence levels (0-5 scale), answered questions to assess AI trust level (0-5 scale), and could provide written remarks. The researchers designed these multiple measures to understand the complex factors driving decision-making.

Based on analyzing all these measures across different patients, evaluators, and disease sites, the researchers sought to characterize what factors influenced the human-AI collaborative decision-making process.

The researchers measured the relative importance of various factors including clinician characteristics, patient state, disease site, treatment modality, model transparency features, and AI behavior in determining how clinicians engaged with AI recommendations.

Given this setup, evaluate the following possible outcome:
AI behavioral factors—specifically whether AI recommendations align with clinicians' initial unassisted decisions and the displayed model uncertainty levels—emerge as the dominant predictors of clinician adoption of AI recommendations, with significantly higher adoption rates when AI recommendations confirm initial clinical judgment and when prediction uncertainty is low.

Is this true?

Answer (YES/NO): NO